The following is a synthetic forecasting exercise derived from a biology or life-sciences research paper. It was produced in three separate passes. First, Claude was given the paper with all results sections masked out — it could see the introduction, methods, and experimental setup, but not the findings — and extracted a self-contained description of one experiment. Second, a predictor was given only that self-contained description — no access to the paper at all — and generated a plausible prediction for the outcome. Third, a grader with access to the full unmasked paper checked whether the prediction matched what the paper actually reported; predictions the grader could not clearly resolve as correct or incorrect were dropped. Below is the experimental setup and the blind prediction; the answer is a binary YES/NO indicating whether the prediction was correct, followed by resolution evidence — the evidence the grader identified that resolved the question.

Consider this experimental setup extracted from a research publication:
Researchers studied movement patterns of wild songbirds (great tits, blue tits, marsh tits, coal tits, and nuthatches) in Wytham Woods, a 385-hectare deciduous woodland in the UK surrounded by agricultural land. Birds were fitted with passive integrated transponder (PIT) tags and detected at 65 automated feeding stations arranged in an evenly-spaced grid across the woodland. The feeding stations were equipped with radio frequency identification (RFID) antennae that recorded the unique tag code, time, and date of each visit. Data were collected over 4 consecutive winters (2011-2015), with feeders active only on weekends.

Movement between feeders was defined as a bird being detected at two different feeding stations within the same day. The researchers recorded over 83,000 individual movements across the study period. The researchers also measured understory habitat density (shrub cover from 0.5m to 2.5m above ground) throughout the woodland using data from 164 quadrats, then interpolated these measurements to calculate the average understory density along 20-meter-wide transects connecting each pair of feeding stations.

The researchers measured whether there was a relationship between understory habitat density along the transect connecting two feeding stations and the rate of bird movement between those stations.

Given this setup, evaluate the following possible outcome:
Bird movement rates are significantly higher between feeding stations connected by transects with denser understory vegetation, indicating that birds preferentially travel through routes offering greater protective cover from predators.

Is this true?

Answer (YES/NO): NO